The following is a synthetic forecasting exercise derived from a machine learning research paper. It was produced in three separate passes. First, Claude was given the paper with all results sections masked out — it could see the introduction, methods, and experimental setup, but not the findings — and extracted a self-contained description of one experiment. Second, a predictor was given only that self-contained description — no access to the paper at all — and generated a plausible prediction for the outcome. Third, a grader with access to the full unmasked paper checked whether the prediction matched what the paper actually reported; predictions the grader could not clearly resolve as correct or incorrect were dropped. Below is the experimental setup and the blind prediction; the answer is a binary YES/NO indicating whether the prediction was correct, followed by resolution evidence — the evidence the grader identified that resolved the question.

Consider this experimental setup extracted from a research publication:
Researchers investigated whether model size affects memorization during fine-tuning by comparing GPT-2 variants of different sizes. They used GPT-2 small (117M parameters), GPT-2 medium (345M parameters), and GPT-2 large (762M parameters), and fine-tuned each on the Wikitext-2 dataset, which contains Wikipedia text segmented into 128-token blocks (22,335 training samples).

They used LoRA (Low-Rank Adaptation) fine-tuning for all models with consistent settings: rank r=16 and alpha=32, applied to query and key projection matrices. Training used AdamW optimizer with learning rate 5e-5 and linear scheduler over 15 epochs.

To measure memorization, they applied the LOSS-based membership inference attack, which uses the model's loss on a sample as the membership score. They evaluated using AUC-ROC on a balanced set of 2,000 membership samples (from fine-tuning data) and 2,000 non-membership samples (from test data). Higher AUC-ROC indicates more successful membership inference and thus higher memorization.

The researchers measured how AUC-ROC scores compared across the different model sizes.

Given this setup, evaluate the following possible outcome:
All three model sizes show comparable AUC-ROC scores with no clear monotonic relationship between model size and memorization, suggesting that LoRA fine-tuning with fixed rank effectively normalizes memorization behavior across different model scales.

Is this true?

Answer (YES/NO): NO